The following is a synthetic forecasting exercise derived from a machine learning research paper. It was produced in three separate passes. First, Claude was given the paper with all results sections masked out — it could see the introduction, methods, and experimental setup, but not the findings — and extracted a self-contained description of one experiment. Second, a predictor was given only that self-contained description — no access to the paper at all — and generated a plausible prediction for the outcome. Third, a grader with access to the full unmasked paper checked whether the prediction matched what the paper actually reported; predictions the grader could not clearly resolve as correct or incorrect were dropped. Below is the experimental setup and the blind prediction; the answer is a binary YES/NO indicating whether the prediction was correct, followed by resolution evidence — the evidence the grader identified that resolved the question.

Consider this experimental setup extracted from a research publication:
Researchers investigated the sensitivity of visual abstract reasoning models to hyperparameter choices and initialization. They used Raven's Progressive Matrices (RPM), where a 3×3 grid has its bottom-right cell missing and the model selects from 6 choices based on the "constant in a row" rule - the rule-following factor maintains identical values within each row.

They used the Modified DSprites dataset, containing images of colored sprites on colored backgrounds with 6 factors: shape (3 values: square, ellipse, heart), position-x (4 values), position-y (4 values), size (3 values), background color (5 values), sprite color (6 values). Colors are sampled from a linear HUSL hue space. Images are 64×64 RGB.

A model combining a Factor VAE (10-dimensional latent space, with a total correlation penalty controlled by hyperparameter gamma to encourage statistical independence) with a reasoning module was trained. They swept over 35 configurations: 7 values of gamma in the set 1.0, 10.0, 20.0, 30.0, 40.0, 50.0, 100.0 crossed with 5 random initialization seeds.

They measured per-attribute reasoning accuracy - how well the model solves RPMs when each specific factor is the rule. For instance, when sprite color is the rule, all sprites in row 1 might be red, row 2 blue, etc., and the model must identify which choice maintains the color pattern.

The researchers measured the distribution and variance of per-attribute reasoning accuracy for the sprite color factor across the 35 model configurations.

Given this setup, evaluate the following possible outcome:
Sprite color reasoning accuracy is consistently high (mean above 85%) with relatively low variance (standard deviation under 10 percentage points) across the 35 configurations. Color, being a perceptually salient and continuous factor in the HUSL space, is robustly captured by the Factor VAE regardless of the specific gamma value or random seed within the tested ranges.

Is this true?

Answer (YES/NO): NO